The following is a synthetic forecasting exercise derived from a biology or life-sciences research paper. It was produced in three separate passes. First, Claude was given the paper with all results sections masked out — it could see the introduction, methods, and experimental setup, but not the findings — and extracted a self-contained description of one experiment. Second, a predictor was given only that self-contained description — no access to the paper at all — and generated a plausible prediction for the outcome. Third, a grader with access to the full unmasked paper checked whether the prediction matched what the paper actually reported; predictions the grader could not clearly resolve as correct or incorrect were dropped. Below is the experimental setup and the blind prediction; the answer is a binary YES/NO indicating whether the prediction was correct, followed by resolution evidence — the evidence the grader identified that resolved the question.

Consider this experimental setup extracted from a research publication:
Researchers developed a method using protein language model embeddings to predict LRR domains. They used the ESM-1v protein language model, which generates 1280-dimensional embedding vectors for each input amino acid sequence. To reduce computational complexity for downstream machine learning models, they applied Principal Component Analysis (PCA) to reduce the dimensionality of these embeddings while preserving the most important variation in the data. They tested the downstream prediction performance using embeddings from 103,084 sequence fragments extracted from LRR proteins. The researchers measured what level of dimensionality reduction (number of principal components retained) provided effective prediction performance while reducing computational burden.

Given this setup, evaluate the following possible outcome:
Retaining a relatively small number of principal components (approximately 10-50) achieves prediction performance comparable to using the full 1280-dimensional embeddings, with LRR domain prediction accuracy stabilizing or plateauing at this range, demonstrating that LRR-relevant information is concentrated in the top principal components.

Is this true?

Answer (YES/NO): NO